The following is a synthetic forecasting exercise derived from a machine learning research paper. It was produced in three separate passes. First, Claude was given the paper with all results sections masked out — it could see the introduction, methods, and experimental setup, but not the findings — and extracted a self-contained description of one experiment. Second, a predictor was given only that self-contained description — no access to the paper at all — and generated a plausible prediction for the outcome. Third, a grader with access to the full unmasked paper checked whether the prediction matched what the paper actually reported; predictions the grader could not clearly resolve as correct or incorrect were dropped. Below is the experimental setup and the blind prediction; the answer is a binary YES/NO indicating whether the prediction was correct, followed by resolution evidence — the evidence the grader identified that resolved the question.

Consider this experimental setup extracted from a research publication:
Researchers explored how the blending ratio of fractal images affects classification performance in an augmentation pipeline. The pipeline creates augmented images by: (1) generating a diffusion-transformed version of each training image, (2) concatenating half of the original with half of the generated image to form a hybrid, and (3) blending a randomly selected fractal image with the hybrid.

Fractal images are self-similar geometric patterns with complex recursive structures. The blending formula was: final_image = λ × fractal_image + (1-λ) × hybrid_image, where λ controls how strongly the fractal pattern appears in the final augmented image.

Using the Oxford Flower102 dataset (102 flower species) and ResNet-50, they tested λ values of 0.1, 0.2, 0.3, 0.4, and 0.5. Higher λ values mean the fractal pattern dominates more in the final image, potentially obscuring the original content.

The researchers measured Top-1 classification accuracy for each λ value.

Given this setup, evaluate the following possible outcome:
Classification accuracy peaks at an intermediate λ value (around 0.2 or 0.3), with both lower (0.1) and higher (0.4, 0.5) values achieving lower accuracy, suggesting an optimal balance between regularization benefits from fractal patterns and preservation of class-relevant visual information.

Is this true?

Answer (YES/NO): YES